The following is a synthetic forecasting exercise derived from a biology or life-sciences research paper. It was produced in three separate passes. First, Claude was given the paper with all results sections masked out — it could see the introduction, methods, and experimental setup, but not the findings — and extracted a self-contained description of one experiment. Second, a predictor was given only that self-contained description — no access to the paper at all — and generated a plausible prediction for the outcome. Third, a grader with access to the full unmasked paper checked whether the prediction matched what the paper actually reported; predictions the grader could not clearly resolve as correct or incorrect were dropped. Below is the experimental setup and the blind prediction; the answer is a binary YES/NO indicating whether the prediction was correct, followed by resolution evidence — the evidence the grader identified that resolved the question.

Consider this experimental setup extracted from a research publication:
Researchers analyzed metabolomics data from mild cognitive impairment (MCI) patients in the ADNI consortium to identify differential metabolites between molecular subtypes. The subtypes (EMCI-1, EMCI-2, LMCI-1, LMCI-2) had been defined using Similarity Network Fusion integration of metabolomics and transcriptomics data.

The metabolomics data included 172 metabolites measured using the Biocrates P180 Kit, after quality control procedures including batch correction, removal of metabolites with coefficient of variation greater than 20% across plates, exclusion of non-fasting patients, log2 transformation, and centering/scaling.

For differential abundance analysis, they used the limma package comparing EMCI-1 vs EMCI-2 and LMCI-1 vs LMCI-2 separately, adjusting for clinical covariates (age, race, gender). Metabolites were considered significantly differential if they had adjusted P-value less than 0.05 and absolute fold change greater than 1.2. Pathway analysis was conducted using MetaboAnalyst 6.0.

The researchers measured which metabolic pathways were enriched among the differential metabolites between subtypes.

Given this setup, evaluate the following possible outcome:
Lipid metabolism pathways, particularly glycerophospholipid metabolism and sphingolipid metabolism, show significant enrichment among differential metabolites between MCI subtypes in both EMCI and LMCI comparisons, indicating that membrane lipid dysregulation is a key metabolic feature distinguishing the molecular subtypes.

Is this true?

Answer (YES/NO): NO